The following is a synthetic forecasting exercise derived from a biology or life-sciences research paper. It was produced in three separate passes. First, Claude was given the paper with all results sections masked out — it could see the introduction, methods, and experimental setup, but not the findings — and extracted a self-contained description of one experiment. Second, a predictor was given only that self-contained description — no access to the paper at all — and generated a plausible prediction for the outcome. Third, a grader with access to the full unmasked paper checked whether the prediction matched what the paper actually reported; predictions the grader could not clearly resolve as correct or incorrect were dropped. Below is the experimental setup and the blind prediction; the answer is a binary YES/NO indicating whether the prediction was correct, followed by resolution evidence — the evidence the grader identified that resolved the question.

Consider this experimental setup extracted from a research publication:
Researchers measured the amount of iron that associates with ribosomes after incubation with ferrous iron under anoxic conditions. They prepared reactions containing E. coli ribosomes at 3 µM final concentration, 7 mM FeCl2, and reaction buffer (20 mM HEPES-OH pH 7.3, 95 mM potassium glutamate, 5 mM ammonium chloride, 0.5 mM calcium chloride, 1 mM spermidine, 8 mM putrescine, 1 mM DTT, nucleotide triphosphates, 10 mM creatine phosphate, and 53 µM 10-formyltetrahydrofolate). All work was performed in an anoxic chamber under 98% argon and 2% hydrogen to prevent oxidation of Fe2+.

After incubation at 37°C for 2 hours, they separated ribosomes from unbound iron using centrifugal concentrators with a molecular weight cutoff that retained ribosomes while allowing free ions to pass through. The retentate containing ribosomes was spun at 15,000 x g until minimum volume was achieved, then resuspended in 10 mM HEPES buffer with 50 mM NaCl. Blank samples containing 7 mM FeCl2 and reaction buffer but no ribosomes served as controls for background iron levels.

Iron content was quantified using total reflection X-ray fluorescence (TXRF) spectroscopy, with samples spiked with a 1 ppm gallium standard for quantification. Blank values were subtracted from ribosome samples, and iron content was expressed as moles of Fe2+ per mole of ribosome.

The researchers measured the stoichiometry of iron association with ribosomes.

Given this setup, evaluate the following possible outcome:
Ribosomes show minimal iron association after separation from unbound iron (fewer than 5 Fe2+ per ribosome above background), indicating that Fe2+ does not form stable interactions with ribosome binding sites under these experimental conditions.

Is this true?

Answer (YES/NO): NO